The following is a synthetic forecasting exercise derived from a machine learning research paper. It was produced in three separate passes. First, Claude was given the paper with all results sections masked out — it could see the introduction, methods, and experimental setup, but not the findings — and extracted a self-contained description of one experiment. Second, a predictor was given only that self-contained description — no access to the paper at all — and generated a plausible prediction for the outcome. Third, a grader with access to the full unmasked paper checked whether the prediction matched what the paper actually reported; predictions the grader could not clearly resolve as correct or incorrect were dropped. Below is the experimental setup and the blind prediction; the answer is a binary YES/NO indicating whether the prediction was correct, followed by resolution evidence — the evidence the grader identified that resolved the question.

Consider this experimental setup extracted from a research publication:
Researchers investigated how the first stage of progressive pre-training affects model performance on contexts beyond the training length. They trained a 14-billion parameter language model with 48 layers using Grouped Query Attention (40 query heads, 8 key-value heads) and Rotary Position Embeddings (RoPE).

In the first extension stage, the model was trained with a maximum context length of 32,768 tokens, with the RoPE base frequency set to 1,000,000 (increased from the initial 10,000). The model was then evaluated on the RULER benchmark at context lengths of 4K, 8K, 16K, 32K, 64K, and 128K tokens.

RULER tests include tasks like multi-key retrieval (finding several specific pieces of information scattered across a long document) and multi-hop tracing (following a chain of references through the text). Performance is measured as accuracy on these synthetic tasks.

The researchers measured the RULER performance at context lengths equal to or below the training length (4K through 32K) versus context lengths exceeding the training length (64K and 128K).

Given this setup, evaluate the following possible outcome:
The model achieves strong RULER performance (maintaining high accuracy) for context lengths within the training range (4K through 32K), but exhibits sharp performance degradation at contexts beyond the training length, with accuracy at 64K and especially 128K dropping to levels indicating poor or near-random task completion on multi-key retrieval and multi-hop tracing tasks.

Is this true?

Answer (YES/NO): NO